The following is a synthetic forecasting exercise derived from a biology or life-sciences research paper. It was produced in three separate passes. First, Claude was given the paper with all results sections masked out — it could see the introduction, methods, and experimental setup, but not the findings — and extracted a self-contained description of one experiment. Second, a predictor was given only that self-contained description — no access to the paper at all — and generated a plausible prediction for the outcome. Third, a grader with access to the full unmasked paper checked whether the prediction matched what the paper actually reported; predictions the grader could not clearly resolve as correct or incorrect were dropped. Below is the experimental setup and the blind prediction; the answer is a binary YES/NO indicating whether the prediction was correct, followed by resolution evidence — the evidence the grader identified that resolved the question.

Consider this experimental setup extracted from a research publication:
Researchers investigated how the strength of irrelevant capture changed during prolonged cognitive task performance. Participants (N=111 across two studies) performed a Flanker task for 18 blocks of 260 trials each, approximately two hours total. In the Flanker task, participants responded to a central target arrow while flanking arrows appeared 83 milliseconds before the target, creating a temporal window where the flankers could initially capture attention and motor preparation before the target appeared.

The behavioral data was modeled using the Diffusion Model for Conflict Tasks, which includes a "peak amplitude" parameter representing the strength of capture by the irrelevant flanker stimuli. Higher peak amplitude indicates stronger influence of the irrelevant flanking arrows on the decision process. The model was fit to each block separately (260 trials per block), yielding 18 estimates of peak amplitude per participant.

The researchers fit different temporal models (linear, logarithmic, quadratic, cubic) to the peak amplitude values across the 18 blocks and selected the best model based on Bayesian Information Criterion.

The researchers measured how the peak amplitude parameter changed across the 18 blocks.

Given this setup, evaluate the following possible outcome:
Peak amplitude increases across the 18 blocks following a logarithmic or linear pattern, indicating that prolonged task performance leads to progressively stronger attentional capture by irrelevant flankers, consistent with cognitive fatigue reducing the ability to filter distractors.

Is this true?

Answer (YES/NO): NO